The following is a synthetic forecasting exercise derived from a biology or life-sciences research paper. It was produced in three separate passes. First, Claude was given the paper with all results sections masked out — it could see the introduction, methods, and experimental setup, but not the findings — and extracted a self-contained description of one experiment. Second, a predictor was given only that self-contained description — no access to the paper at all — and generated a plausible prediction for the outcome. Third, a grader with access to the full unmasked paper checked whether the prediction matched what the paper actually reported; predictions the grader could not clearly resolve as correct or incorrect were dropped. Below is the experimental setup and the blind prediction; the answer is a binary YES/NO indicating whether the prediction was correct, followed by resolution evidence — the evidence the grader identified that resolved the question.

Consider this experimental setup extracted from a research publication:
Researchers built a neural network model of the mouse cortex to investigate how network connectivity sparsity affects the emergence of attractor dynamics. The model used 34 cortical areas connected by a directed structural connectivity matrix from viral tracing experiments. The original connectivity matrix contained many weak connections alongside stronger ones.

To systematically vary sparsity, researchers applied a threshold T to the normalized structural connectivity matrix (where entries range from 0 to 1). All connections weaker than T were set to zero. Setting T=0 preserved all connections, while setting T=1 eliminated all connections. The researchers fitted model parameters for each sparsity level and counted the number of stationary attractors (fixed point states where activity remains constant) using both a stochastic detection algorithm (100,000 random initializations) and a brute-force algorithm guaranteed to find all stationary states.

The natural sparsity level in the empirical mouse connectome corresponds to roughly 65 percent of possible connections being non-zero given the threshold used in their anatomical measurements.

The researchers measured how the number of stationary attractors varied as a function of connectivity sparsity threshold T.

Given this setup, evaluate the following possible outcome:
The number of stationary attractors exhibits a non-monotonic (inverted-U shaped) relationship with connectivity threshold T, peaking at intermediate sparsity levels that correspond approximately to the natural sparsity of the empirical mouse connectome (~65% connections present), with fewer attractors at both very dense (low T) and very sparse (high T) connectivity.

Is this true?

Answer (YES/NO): NO